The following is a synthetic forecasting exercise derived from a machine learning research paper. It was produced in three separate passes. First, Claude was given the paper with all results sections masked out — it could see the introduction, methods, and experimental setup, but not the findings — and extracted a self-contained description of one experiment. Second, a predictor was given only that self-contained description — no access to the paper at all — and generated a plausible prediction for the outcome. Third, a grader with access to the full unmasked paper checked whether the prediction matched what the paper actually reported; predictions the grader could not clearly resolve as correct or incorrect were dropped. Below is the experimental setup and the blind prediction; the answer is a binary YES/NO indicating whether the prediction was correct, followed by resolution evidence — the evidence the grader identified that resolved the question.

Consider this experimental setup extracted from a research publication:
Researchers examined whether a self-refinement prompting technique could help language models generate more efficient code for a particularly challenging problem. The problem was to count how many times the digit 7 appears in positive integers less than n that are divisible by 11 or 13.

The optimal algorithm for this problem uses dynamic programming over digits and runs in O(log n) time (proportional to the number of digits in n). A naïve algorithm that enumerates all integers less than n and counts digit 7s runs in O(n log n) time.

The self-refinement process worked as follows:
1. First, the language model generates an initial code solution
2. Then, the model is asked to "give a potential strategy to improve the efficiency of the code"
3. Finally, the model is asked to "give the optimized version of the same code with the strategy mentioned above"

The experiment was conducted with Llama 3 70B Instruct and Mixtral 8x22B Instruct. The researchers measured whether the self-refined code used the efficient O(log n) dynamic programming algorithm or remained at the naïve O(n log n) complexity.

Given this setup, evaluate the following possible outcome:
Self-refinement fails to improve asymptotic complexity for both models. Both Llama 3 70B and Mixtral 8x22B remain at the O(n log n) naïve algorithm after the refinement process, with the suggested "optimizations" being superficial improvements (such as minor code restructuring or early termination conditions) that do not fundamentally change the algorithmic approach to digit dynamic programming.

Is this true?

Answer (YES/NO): NO